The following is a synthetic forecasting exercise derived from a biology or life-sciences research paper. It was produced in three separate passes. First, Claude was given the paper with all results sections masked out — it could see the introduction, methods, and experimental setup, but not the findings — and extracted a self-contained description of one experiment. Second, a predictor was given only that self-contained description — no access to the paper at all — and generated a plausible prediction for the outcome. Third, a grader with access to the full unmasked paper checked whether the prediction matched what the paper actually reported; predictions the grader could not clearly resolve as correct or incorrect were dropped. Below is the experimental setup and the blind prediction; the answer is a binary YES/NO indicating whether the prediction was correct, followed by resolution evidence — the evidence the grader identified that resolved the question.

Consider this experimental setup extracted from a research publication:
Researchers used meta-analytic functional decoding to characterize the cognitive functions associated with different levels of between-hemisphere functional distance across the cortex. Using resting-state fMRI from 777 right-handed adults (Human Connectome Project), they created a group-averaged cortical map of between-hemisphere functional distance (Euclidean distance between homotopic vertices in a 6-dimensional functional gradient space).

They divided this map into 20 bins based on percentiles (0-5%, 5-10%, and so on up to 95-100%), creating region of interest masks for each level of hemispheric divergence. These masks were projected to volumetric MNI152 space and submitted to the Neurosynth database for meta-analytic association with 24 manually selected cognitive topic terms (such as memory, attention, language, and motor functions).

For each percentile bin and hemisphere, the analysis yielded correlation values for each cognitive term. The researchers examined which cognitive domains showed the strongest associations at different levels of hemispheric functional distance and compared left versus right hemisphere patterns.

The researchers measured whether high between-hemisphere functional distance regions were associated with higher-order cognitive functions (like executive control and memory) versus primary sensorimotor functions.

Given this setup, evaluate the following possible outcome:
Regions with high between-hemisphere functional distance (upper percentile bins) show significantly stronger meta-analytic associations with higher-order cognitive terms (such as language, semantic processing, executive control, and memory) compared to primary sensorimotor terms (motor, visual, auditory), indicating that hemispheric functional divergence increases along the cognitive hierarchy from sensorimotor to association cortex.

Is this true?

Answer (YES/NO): YES